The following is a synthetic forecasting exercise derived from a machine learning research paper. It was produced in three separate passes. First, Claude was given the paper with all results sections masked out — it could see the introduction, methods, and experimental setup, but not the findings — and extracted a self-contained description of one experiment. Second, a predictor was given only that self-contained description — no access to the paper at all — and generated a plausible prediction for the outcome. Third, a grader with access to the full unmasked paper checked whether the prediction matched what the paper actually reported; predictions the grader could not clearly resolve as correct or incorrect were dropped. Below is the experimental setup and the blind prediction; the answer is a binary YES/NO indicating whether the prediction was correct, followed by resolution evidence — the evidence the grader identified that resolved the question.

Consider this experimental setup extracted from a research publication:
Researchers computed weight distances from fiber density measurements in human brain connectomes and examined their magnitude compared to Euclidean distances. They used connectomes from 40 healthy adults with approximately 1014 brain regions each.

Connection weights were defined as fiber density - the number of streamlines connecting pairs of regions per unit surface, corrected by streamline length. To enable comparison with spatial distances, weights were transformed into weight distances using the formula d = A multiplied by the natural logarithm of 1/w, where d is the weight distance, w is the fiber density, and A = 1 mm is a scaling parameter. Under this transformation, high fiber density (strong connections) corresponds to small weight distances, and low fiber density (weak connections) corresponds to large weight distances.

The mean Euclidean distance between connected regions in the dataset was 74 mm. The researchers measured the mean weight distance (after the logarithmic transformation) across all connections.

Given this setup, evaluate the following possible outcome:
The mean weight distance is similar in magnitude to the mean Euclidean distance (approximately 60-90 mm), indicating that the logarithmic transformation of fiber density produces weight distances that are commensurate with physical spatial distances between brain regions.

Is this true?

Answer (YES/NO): NO